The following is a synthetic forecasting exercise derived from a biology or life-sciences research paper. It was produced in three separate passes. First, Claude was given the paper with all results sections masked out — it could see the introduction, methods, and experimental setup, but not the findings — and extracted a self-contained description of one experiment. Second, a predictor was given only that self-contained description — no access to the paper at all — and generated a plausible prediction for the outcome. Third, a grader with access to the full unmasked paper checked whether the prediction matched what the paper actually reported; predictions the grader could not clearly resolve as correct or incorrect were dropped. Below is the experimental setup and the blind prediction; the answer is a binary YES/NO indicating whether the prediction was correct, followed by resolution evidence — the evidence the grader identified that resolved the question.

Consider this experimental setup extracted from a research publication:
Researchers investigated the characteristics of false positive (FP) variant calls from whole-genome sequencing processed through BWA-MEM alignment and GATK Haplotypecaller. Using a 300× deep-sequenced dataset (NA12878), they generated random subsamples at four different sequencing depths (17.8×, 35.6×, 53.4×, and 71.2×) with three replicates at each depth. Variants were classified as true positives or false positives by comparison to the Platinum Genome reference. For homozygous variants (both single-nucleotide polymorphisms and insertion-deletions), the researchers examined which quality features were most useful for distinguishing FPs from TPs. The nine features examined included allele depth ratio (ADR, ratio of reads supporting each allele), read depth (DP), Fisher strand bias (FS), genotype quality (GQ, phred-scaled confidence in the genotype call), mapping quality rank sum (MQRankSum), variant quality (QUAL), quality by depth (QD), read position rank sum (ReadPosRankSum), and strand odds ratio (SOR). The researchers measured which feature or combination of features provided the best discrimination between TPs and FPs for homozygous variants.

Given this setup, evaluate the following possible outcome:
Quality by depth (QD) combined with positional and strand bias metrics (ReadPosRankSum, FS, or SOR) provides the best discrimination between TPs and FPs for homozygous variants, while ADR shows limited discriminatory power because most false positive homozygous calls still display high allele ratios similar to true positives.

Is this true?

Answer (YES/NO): NO